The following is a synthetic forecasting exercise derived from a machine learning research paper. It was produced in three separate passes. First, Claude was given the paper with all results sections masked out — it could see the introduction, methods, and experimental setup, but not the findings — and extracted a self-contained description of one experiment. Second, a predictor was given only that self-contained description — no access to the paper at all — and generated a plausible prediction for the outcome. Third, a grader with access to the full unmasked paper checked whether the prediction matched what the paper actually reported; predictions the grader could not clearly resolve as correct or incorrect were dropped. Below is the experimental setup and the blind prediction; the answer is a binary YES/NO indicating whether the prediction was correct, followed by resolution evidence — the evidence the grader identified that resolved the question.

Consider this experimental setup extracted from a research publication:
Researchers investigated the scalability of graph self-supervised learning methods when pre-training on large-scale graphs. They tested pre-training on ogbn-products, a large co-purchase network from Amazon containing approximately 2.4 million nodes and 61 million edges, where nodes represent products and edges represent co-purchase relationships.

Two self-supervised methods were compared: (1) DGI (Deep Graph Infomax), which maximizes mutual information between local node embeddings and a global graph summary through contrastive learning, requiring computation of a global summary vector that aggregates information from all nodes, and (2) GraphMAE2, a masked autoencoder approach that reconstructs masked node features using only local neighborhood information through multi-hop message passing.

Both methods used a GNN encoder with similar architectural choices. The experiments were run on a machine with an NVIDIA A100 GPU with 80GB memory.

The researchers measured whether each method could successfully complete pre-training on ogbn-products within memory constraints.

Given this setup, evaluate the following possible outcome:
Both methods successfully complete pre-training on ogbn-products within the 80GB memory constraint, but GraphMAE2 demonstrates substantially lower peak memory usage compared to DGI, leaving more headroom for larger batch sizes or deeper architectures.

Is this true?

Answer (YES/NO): NO